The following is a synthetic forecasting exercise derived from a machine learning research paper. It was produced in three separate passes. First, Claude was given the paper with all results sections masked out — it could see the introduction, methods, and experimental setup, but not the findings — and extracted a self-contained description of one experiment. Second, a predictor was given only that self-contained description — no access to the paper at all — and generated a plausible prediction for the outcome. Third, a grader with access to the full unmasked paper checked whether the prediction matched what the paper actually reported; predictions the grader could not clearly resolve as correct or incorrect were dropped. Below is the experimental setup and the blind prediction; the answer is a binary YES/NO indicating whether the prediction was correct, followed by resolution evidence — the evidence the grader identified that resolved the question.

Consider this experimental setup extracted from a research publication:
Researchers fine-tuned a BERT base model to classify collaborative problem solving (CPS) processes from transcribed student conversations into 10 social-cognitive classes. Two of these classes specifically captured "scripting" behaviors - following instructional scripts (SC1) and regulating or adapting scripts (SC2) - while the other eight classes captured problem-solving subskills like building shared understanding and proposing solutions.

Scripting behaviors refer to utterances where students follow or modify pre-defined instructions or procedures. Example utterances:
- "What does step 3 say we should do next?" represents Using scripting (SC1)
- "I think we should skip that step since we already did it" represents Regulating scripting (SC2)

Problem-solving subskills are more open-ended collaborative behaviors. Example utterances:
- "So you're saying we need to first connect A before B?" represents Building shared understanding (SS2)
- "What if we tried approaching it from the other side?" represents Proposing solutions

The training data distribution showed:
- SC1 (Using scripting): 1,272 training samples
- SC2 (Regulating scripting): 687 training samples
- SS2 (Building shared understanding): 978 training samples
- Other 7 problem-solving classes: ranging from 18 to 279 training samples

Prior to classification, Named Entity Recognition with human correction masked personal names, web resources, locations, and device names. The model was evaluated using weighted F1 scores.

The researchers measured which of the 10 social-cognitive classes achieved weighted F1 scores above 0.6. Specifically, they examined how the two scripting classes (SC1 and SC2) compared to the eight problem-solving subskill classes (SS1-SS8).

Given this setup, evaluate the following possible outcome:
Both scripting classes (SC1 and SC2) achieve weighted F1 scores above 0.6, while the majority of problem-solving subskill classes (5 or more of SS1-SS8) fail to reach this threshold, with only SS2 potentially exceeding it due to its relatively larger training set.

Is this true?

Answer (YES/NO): YES